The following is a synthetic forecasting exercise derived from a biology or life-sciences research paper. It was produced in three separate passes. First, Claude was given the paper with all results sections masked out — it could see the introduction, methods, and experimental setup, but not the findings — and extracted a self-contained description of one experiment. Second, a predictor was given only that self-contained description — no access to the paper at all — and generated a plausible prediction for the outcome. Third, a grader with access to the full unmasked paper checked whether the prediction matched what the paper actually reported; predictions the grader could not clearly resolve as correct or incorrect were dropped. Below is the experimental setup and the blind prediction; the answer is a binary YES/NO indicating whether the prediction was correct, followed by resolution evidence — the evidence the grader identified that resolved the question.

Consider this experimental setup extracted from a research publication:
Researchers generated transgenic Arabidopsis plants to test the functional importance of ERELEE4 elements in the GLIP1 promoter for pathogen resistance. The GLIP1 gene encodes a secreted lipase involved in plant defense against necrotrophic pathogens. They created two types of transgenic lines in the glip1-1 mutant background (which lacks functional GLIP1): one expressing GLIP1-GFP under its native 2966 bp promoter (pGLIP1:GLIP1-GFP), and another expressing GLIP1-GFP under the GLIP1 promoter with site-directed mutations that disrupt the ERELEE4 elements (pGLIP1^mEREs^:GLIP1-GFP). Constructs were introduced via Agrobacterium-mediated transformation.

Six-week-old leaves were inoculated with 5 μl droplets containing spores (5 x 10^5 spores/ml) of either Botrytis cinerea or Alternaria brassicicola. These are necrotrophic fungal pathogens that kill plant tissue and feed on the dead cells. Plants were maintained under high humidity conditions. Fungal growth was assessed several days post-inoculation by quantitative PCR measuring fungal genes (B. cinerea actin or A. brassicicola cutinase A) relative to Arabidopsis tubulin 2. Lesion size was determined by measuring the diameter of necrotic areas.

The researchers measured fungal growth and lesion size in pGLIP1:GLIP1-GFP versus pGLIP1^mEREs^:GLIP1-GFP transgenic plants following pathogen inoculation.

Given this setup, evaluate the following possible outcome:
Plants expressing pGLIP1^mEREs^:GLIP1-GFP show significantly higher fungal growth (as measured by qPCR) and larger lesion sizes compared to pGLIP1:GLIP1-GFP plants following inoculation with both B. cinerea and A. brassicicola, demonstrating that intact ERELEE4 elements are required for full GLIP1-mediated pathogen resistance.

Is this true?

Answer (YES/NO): NO